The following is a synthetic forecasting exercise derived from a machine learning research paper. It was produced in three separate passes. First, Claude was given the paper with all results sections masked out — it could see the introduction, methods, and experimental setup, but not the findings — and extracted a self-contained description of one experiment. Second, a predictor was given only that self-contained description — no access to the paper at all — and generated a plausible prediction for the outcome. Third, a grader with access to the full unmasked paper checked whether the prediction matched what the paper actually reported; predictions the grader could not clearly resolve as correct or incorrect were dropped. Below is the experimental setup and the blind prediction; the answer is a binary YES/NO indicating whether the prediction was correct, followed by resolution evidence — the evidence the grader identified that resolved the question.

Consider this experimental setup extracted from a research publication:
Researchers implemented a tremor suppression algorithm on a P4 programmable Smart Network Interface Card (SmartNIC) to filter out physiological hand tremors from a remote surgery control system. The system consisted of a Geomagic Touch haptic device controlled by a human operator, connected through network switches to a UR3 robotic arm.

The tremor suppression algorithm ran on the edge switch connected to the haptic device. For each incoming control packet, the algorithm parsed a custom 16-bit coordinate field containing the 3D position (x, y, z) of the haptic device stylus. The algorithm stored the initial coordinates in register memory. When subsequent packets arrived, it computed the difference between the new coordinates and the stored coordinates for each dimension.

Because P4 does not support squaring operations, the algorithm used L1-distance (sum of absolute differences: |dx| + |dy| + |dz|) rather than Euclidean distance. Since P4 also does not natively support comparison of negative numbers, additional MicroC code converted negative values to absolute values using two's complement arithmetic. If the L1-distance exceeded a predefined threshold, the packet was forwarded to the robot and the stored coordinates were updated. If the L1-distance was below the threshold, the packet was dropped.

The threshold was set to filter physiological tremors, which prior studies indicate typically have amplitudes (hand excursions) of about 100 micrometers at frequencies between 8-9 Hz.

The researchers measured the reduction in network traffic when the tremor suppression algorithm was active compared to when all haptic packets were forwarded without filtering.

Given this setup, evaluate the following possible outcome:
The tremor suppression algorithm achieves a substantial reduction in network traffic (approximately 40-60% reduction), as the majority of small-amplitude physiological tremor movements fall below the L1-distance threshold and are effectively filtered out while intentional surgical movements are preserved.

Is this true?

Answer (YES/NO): NO